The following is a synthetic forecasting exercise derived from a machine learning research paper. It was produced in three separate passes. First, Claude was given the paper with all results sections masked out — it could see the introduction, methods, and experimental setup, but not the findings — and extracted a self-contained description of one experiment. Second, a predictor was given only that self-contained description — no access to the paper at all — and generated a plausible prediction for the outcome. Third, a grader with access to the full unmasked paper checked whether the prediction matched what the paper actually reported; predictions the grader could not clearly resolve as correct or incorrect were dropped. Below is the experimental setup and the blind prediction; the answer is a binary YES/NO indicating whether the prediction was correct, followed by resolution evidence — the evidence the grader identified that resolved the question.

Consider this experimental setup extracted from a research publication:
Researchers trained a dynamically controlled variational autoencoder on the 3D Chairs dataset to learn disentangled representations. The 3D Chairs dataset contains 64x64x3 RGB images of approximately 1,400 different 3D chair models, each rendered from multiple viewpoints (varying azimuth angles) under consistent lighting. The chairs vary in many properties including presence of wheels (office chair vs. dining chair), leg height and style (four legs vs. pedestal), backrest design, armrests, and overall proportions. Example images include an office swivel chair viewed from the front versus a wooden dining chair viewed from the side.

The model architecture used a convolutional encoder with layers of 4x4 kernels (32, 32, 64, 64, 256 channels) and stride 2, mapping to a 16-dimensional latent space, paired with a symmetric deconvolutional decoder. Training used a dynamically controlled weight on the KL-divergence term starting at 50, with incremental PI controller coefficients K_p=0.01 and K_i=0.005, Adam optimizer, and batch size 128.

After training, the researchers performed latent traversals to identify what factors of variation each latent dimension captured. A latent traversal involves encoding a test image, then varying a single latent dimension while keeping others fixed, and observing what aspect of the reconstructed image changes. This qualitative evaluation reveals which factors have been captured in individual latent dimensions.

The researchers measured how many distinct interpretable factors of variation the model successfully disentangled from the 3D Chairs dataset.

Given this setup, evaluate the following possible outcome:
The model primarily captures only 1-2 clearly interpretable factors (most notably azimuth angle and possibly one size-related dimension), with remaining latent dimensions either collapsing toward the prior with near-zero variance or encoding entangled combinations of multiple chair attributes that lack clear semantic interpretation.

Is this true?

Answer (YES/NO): NO